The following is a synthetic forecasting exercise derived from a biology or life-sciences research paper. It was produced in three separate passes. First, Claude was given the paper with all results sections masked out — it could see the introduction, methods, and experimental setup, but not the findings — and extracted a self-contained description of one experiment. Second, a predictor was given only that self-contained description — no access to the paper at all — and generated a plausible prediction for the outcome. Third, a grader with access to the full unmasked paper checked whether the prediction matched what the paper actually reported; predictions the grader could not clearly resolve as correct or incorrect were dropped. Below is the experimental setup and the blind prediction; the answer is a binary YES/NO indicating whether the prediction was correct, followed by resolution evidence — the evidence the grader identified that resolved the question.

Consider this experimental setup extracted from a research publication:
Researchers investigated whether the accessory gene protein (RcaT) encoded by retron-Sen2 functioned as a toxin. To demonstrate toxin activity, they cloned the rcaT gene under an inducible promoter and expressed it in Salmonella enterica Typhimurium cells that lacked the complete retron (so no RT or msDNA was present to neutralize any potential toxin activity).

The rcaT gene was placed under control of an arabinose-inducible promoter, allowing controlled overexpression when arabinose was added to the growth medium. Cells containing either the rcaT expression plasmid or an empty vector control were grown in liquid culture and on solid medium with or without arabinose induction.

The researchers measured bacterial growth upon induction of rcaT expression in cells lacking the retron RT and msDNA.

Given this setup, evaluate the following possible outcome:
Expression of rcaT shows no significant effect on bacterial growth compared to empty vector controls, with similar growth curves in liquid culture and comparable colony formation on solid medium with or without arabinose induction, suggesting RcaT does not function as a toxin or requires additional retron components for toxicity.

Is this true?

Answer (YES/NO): NO